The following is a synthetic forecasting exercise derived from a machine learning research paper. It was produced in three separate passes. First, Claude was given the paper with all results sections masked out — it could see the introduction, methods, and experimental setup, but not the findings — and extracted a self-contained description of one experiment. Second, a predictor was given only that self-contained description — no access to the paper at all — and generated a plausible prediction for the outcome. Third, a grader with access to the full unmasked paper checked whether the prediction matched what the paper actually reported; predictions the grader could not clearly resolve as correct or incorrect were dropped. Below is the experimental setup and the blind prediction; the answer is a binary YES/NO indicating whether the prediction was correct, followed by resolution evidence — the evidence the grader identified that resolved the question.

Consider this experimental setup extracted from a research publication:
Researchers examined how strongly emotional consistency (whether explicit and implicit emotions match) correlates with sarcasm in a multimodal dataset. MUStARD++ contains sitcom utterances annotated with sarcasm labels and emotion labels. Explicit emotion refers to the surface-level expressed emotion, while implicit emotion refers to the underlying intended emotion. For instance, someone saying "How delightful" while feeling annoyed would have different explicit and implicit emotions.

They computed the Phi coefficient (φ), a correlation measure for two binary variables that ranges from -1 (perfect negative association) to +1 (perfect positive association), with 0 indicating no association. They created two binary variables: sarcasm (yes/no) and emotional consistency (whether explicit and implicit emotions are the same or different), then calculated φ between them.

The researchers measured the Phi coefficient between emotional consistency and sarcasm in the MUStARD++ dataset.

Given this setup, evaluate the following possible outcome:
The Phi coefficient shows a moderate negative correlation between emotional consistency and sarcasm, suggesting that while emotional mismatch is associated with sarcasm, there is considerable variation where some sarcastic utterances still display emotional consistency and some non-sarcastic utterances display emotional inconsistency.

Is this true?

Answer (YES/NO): NO